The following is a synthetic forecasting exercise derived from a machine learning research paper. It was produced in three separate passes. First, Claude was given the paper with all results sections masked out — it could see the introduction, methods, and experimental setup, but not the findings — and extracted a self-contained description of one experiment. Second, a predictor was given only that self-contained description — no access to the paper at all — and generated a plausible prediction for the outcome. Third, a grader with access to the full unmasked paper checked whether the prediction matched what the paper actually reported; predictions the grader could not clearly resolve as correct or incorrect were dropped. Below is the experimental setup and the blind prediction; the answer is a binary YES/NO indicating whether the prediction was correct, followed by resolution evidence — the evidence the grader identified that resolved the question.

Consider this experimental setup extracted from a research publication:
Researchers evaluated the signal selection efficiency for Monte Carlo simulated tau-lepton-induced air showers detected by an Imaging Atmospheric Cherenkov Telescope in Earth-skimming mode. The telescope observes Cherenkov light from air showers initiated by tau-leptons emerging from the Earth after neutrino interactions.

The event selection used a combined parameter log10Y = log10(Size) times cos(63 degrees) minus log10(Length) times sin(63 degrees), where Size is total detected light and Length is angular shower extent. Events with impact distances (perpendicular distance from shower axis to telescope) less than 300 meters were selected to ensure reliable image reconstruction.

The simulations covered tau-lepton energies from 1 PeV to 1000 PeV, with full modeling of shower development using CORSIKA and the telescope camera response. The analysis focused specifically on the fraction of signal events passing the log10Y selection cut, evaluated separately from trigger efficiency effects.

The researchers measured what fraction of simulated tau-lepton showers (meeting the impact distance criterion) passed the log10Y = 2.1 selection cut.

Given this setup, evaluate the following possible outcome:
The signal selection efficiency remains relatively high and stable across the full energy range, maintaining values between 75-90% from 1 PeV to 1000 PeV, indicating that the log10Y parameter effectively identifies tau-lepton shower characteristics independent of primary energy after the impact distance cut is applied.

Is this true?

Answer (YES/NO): YES